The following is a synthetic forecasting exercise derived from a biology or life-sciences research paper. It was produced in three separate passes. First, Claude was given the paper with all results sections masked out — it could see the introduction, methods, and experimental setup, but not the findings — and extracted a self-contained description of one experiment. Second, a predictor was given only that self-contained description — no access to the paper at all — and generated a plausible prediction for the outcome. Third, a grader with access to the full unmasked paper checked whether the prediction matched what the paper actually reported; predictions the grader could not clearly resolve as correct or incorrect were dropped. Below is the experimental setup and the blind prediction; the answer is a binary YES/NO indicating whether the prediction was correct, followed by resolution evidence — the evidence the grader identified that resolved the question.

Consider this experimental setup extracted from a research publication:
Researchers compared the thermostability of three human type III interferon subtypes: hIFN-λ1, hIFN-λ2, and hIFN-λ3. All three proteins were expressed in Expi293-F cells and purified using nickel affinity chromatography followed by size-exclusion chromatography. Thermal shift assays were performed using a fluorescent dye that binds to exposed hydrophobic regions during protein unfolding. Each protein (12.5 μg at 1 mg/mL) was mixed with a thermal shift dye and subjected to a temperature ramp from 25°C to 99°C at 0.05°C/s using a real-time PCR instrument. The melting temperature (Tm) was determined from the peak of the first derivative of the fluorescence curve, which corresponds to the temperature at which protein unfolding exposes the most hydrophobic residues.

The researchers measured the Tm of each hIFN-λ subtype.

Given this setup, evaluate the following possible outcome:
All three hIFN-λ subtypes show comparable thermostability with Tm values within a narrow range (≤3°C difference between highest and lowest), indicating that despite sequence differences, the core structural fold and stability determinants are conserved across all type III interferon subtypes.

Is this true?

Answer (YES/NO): NO